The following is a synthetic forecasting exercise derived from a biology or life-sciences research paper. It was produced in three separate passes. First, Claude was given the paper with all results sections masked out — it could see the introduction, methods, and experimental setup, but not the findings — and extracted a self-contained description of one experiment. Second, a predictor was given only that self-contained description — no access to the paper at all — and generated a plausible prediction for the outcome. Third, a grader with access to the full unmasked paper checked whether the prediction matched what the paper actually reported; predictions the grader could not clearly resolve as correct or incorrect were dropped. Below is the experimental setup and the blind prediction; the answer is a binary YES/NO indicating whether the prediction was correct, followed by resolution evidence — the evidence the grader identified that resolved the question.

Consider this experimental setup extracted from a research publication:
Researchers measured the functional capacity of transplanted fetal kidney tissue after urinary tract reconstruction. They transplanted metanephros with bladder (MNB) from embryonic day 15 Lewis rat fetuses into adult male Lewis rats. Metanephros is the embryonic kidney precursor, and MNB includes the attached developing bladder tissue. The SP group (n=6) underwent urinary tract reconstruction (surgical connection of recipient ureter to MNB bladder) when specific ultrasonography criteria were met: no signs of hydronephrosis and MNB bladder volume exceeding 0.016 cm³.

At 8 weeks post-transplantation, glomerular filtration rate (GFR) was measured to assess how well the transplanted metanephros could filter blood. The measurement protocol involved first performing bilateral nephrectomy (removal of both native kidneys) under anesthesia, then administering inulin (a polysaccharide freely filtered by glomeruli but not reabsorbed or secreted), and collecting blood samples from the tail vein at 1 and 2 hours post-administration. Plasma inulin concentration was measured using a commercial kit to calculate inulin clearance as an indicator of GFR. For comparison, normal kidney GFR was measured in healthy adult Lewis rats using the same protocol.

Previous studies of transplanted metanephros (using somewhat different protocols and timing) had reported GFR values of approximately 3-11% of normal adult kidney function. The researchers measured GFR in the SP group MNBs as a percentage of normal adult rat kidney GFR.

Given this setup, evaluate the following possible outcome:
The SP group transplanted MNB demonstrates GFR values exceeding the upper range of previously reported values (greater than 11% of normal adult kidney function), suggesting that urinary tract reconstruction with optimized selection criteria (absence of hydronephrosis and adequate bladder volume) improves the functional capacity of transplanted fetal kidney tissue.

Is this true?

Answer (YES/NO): NO